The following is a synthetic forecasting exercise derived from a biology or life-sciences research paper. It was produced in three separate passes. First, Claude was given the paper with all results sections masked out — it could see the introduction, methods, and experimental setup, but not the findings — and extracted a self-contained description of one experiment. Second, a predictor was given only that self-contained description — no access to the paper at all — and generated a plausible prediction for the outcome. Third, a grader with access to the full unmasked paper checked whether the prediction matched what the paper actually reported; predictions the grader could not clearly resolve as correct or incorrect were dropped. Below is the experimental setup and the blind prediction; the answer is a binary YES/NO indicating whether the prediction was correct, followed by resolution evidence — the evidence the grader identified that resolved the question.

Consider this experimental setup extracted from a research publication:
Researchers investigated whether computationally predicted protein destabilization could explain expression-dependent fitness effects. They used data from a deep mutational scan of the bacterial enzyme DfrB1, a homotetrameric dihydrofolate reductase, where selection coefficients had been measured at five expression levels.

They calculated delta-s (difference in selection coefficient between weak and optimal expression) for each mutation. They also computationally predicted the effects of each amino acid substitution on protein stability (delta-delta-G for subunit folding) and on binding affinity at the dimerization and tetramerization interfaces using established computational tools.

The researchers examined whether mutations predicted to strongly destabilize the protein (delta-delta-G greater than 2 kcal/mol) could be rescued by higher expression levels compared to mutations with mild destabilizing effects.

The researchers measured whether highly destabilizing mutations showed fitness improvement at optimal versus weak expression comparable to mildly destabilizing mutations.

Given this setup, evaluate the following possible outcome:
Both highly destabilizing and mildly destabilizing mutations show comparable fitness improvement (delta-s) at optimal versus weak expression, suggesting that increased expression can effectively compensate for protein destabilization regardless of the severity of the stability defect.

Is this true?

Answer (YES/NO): NO